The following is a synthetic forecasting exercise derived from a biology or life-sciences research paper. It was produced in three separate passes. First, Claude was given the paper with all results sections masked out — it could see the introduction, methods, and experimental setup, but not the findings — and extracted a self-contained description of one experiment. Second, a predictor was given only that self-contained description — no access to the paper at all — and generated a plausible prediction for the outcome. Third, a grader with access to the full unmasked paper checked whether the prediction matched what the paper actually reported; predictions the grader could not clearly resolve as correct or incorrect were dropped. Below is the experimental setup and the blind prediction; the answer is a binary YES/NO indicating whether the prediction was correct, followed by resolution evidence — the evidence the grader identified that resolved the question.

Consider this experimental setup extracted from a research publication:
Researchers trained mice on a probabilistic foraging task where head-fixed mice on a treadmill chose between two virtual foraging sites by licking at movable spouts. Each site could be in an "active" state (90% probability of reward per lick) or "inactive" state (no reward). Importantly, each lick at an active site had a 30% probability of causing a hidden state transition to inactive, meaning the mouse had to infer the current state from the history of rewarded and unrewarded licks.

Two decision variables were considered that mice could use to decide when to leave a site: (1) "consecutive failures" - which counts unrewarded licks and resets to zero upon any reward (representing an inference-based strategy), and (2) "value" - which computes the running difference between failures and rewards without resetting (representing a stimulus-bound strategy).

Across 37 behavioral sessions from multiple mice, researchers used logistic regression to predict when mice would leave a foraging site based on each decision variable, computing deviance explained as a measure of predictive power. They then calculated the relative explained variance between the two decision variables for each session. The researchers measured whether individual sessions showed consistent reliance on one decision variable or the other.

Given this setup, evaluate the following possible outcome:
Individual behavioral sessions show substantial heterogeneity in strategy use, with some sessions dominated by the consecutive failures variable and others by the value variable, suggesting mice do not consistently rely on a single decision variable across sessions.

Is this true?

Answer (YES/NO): YES